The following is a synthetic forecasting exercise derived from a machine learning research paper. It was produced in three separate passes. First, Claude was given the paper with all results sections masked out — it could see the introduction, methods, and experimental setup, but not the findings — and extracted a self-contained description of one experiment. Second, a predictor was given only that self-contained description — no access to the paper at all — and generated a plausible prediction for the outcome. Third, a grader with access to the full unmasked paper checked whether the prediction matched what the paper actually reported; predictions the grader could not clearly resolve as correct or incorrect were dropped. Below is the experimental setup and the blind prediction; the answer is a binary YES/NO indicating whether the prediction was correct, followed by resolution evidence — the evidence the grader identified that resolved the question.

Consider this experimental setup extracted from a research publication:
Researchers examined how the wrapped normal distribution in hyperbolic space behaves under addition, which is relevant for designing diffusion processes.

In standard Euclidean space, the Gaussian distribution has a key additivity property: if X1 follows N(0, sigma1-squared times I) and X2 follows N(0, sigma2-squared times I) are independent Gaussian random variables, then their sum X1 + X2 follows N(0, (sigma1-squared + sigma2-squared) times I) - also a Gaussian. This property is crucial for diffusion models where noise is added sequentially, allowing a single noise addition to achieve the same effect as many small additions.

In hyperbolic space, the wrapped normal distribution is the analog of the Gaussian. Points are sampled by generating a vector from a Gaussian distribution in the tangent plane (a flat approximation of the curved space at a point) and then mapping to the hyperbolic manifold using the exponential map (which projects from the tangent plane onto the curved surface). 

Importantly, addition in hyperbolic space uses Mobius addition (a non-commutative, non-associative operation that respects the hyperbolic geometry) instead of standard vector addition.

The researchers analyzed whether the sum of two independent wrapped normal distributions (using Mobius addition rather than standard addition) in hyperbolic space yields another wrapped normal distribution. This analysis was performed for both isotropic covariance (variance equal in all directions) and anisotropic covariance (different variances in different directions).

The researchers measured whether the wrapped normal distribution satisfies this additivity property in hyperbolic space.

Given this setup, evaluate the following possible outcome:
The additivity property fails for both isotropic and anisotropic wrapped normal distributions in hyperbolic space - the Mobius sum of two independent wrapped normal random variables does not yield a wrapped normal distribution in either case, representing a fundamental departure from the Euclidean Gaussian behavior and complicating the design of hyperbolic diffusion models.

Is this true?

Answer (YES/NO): YES